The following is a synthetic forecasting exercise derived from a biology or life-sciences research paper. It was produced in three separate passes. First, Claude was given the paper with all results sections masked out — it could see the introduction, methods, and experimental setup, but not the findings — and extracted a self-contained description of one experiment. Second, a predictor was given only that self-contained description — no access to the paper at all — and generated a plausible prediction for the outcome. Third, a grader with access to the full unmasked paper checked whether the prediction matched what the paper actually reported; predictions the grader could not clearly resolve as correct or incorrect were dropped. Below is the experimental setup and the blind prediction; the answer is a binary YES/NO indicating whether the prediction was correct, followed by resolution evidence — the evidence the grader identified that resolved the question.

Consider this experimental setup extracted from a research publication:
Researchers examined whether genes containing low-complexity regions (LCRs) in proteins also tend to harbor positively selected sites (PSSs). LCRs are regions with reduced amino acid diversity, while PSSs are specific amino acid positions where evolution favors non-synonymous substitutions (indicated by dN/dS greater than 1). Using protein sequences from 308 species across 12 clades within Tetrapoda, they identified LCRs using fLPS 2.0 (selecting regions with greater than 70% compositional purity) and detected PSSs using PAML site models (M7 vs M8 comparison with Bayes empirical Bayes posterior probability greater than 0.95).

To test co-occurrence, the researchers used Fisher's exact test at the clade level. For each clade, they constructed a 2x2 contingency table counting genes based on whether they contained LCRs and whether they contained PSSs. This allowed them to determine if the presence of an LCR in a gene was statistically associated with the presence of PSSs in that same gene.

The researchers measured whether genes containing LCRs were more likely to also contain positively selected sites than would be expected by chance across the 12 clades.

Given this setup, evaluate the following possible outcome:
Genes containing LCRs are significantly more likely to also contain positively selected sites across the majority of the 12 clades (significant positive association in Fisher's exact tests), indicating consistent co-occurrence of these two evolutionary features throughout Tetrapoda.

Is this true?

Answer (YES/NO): YES